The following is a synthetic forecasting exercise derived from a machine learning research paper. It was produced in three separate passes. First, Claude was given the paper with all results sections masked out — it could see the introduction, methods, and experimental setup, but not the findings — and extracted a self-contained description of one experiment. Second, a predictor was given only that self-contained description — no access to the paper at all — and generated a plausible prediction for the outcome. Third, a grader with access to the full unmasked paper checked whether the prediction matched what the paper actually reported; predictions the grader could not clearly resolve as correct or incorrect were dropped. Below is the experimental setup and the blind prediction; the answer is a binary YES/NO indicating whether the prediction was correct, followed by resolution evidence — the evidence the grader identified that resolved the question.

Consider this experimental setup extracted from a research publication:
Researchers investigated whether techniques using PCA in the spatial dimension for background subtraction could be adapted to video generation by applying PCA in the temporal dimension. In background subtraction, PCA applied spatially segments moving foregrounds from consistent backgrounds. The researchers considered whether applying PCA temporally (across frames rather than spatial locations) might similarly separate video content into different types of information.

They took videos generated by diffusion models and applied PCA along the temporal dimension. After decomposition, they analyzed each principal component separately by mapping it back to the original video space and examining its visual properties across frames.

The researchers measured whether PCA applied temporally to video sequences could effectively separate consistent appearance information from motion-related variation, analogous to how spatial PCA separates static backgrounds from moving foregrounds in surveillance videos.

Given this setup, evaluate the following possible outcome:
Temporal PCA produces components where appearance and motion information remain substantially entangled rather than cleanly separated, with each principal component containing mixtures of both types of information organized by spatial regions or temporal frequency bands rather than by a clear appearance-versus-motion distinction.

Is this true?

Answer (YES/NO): NO